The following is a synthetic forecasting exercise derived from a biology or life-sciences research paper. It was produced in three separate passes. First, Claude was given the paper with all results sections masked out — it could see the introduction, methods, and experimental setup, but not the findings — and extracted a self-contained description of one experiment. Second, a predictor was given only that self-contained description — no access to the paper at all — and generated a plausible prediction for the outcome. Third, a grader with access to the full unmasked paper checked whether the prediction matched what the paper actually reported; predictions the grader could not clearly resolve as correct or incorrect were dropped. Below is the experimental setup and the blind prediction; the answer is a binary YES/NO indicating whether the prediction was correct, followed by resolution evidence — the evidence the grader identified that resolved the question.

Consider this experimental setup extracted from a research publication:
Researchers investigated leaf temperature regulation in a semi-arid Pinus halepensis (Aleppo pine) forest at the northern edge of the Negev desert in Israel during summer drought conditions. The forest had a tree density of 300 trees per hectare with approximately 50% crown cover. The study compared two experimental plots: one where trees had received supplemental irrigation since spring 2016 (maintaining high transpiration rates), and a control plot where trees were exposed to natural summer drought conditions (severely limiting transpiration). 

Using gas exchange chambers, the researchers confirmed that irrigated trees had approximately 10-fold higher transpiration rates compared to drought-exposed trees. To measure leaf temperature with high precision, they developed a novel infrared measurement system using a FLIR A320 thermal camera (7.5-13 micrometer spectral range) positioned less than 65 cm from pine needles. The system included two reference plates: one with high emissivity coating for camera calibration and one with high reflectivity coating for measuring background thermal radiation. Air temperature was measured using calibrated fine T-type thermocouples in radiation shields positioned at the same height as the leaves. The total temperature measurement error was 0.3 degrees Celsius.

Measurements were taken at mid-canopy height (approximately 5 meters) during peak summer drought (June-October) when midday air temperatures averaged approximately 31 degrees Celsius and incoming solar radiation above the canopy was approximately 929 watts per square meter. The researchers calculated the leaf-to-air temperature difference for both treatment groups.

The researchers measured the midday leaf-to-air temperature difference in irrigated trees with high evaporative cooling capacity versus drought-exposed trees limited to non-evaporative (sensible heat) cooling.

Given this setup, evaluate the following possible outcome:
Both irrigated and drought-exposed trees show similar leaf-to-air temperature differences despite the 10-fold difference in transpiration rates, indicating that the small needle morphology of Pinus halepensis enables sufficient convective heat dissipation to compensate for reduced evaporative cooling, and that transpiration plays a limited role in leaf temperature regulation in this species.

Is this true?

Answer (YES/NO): YES